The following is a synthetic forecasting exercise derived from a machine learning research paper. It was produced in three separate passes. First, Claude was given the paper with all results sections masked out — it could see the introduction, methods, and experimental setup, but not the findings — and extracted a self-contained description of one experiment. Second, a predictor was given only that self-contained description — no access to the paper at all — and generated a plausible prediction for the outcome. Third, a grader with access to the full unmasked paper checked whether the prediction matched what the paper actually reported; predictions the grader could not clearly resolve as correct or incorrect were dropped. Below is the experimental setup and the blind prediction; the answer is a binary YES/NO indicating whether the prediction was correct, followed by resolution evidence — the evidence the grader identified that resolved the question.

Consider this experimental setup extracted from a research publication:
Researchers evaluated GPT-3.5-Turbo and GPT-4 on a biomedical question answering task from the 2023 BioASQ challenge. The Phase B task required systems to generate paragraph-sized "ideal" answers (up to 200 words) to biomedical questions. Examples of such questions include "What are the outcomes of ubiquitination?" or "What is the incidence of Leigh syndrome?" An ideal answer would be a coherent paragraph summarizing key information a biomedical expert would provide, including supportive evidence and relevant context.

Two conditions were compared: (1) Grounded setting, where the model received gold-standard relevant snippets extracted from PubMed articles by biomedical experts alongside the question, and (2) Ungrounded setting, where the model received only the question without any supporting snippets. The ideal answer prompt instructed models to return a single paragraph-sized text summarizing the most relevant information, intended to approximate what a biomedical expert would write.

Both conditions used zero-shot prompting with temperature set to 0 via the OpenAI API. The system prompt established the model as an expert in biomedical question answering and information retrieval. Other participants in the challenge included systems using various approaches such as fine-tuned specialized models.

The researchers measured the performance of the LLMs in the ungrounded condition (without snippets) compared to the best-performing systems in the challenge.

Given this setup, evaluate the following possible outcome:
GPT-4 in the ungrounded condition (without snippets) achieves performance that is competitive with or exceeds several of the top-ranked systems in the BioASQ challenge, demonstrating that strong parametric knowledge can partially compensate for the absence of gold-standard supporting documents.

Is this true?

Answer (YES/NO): NO